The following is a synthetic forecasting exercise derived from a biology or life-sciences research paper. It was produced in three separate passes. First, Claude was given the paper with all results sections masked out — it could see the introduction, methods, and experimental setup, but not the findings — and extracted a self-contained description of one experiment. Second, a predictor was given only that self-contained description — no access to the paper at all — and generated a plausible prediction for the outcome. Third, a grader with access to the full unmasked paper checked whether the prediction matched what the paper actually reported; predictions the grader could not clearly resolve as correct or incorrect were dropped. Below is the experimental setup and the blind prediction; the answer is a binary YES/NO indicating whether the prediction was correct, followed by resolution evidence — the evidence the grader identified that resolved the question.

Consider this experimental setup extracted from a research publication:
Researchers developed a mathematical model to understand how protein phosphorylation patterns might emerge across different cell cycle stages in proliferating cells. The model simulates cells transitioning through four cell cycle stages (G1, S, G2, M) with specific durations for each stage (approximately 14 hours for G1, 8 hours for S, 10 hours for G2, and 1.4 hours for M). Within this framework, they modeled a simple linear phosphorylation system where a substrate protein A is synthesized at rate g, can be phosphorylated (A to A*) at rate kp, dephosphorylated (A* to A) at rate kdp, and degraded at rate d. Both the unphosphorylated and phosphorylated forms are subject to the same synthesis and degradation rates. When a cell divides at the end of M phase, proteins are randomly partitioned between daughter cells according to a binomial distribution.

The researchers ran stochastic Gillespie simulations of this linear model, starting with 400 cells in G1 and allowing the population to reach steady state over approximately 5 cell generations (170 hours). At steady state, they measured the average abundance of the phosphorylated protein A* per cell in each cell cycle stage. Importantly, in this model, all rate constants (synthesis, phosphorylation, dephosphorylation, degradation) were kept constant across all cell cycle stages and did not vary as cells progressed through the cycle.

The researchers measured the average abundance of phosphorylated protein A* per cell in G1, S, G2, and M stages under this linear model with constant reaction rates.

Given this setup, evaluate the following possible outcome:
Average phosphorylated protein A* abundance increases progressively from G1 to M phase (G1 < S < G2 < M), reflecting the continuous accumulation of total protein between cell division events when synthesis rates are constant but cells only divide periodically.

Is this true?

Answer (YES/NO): YES